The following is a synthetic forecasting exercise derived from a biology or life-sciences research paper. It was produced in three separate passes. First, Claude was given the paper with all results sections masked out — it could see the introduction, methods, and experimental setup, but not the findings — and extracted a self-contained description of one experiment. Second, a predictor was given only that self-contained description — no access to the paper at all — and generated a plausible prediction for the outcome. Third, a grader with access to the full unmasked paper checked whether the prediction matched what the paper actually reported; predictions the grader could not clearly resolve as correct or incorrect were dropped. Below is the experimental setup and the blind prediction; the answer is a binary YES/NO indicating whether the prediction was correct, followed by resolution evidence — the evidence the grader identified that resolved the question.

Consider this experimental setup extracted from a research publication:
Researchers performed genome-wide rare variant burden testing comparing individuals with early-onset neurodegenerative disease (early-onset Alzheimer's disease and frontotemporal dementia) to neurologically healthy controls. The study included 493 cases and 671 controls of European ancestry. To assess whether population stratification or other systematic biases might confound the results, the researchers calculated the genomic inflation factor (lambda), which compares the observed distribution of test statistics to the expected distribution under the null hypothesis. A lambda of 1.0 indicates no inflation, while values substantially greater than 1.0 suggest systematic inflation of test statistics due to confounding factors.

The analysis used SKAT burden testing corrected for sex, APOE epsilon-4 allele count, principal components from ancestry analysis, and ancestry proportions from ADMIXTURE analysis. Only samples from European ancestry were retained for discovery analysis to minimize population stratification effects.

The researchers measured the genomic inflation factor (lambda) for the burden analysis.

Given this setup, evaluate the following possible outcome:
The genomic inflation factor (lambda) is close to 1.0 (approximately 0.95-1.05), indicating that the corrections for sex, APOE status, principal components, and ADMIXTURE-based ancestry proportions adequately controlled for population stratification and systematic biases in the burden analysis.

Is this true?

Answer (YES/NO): YES